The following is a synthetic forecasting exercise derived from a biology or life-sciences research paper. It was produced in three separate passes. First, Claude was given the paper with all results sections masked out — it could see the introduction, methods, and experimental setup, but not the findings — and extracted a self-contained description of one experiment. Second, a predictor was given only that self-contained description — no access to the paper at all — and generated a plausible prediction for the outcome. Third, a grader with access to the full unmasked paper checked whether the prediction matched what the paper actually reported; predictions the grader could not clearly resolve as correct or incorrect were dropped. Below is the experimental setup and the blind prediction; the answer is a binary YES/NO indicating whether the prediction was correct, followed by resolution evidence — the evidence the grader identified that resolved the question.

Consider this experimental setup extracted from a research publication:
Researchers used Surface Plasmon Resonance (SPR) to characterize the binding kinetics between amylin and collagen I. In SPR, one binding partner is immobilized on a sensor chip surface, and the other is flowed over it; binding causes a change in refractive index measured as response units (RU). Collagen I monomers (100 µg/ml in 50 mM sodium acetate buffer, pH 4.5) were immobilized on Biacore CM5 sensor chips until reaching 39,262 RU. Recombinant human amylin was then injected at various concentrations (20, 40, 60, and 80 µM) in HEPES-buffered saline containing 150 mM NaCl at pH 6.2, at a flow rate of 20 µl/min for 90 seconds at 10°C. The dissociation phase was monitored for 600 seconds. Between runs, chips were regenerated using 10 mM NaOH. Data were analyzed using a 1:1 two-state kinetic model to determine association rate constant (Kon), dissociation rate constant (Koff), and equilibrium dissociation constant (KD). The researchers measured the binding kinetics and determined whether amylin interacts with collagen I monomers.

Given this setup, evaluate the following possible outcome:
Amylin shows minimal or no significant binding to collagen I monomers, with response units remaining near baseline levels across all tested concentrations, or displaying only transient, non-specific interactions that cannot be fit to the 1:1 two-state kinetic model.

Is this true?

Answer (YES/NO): NO